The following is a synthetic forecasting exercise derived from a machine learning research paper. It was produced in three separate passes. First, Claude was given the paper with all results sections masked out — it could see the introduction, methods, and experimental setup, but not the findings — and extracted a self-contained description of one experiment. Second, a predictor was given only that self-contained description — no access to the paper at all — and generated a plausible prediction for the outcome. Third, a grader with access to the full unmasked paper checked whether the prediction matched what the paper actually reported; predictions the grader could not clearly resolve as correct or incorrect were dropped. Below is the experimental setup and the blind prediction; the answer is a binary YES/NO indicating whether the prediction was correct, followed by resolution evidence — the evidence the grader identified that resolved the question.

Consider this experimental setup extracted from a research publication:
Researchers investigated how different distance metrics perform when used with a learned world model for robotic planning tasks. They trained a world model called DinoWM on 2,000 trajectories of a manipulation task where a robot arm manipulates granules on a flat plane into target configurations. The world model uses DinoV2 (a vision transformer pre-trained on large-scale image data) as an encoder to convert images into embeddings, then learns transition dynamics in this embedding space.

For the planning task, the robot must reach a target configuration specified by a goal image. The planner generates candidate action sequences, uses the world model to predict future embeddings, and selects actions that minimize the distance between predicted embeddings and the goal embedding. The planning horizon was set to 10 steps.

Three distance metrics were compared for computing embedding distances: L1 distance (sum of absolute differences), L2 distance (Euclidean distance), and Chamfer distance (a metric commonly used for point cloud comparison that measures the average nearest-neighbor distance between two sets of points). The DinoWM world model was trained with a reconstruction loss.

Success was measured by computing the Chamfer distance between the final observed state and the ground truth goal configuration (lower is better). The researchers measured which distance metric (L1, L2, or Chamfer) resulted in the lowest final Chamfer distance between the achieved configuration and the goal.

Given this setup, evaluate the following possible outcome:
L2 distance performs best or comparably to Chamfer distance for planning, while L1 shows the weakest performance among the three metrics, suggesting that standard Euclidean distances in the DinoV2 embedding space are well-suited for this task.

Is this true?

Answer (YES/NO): NO